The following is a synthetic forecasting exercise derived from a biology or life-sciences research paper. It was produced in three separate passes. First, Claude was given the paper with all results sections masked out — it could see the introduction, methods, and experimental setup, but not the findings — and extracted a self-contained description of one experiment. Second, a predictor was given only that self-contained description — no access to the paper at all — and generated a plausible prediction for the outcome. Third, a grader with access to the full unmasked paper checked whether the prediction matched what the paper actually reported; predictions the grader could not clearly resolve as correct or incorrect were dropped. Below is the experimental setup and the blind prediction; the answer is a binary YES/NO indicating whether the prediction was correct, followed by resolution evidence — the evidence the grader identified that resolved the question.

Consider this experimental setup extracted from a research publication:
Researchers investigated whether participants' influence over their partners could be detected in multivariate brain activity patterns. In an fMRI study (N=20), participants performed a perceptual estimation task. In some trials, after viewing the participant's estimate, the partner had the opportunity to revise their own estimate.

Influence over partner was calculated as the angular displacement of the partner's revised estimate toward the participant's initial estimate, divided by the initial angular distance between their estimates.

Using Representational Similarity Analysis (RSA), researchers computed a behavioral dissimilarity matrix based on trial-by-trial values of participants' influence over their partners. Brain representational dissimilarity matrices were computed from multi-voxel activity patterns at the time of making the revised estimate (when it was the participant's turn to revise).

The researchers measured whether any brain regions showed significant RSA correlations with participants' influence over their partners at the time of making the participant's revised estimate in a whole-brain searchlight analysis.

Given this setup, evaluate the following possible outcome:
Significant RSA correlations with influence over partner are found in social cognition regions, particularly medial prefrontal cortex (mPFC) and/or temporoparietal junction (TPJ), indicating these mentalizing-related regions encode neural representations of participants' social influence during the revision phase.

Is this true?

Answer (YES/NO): NO